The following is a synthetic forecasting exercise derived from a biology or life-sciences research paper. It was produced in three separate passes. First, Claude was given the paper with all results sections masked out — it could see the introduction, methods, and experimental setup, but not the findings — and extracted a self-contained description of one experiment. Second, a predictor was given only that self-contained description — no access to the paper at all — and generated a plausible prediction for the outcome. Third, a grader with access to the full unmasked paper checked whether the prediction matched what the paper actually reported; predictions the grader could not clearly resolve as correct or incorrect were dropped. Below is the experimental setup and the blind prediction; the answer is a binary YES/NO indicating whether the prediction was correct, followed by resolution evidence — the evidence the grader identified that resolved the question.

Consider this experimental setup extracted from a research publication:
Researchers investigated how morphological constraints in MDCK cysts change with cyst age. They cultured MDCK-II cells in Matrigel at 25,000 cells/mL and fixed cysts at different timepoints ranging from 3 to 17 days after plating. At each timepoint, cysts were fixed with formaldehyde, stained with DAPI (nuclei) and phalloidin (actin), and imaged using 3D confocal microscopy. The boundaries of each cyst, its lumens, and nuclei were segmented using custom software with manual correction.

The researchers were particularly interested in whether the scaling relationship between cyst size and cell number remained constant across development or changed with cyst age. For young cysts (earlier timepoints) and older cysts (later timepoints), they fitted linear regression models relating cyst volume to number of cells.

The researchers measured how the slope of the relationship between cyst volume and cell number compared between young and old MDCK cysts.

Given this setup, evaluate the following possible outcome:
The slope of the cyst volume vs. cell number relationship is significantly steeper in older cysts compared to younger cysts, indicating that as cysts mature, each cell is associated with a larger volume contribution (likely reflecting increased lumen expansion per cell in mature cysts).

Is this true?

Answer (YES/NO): NO